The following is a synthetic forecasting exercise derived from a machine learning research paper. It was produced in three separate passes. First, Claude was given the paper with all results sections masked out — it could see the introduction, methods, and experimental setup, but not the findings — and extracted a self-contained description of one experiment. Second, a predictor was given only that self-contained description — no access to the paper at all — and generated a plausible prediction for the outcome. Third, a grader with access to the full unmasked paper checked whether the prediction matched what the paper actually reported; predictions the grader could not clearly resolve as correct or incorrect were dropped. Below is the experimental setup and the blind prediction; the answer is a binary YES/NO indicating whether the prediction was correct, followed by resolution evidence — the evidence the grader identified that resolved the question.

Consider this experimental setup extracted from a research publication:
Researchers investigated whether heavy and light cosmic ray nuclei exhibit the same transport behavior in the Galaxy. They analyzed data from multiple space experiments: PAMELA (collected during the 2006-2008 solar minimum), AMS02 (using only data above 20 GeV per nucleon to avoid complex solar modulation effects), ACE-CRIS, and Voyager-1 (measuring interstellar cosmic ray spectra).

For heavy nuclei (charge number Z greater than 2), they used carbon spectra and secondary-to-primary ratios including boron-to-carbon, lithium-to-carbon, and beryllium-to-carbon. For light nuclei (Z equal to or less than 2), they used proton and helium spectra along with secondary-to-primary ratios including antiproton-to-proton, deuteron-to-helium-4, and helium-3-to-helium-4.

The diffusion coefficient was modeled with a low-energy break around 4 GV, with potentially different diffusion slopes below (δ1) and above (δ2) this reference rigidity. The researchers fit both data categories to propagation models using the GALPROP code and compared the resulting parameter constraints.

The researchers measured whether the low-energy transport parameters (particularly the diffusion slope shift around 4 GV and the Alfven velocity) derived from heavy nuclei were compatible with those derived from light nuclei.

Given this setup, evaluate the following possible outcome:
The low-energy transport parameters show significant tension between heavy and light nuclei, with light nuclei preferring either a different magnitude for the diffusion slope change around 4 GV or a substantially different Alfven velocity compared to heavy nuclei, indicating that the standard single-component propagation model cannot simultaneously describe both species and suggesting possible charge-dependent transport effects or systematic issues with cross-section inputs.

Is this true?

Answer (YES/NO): YES